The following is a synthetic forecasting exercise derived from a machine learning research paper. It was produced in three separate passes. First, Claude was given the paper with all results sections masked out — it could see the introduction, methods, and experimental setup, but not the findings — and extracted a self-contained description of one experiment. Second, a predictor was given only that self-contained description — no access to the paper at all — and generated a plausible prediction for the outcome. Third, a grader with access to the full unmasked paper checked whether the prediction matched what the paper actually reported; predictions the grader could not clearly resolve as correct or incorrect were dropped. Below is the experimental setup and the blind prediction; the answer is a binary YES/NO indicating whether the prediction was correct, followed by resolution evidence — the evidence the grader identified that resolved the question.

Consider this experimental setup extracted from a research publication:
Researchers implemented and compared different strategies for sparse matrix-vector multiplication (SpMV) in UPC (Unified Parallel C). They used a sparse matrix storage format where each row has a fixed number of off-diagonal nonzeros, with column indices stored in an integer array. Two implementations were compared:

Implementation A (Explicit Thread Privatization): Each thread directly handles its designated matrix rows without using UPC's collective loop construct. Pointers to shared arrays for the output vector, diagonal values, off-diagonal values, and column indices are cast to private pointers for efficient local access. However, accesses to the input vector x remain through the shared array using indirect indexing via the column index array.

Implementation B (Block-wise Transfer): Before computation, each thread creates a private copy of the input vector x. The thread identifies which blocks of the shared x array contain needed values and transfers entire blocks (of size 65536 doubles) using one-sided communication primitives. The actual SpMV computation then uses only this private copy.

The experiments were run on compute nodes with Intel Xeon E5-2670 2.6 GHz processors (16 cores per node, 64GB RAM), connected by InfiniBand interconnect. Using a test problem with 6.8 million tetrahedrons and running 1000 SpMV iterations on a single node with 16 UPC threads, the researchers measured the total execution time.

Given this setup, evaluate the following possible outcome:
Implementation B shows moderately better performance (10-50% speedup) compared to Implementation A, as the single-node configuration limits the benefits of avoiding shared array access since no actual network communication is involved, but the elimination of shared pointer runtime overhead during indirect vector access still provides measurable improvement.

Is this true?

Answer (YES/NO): NO